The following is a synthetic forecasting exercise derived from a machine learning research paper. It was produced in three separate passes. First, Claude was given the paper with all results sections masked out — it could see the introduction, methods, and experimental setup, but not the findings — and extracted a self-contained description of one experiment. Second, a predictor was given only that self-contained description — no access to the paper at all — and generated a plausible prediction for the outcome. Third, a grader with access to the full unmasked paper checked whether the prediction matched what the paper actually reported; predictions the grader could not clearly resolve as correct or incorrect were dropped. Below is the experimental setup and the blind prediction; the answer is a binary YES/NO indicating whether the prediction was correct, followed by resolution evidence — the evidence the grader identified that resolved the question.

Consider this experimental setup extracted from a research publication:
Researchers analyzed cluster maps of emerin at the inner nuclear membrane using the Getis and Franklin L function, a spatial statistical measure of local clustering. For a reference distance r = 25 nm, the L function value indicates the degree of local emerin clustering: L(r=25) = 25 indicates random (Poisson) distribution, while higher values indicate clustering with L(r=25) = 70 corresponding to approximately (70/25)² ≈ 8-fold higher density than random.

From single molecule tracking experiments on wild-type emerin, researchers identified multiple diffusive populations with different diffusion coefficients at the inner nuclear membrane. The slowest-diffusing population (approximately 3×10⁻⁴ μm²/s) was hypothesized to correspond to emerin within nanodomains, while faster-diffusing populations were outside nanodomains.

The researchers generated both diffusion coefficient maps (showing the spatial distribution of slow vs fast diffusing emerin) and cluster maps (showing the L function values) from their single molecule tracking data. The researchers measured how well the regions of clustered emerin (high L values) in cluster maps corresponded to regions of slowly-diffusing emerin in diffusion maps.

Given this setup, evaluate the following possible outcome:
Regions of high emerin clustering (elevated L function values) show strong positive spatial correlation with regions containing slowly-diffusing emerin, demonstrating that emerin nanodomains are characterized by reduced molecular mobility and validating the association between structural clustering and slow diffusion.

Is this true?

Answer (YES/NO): YES